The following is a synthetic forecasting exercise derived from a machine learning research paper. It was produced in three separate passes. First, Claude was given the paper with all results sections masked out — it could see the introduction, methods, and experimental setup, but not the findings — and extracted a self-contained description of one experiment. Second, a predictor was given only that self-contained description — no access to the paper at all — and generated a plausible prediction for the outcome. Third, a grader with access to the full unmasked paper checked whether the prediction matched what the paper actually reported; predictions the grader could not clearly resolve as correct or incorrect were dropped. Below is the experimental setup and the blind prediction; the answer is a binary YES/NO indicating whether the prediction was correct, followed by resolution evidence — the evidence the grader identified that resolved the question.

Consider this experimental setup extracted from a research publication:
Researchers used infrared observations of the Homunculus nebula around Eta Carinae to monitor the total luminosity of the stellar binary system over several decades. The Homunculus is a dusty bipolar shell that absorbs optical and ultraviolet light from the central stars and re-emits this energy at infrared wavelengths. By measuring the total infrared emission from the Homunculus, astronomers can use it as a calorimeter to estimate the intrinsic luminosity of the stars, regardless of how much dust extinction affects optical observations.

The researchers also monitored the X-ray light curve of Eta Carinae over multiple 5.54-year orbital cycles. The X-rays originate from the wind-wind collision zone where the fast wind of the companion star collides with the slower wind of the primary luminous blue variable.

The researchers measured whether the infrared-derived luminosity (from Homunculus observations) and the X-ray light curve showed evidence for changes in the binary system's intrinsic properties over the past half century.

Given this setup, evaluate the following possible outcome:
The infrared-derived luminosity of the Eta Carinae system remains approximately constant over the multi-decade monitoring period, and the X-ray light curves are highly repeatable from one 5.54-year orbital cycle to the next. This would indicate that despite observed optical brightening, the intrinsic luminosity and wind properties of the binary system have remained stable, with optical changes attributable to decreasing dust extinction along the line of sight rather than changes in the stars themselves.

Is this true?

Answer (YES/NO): YES